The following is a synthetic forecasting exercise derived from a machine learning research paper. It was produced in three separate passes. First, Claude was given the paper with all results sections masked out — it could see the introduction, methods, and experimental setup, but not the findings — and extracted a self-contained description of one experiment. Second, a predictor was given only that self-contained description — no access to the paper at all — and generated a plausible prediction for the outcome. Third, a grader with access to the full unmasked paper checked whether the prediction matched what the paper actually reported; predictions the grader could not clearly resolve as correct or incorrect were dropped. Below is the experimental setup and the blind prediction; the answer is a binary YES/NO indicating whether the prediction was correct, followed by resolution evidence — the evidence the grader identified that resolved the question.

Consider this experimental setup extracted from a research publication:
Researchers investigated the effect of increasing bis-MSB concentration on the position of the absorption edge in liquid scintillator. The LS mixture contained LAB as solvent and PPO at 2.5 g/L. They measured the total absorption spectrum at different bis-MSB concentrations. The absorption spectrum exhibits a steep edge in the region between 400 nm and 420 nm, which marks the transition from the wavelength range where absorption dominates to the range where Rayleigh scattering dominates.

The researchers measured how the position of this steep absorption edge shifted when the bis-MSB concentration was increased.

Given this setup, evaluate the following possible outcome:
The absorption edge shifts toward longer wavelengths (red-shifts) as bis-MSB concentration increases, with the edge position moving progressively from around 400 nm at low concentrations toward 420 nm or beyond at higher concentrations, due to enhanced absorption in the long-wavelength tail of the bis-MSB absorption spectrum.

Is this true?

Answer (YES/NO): YES